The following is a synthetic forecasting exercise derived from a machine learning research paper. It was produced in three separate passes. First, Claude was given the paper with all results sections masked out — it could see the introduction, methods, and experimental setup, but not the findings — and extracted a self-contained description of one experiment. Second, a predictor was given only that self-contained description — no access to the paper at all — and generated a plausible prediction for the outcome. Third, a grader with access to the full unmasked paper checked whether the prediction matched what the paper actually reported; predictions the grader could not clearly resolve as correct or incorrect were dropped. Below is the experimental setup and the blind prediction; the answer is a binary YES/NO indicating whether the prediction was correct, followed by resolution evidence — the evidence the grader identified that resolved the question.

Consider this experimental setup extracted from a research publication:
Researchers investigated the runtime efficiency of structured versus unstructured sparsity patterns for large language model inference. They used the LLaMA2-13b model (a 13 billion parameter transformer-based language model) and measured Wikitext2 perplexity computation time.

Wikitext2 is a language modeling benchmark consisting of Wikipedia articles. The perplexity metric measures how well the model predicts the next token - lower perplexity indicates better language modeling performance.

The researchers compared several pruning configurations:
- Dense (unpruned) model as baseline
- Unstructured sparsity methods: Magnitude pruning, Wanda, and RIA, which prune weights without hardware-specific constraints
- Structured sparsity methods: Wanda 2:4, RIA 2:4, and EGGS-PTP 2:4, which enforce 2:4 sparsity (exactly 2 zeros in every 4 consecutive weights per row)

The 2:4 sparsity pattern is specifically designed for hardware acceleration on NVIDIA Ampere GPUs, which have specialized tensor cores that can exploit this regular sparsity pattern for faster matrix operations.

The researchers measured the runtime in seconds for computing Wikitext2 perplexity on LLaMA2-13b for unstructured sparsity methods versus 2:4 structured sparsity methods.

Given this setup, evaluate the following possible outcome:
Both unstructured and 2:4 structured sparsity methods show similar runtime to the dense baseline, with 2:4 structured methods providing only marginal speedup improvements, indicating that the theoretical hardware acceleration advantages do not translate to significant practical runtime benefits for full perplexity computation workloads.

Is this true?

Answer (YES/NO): NO